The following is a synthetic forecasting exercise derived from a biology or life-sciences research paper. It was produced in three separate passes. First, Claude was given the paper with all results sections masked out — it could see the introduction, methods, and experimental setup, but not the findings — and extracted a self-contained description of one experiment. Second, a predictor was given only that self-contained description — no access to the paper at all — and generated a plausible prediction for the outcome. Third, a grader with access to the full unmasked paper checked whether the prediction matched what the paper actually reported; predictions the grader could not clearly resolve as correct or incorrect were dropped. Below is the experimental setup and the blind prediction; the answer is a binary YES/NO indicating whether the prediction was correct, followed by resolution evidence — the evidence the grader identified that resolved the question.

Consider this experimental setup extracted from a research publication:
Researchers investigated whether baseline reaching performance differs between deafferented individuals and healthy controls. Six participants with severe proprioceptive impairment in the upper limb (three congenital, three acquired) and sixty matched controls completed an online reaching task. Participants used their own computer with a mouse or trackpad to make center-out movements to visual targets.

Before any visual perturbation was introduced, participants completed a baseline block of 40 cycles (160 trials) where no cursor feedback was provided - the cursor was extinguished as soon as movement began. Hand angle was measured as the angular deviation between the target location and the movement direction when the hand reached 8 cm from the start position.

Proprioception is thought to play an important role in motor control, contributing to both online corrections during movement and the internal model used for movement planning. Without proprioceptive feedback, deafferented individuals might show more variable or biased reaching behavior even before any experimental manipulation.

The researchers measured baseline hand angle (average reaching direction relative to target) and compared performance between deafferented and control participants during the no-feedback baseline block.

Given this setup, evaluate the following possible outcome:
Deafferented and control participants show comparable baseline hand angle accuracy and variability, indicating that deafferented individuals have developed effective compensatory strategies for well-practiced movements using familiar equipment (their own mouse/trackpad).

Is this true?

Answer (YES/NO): NO